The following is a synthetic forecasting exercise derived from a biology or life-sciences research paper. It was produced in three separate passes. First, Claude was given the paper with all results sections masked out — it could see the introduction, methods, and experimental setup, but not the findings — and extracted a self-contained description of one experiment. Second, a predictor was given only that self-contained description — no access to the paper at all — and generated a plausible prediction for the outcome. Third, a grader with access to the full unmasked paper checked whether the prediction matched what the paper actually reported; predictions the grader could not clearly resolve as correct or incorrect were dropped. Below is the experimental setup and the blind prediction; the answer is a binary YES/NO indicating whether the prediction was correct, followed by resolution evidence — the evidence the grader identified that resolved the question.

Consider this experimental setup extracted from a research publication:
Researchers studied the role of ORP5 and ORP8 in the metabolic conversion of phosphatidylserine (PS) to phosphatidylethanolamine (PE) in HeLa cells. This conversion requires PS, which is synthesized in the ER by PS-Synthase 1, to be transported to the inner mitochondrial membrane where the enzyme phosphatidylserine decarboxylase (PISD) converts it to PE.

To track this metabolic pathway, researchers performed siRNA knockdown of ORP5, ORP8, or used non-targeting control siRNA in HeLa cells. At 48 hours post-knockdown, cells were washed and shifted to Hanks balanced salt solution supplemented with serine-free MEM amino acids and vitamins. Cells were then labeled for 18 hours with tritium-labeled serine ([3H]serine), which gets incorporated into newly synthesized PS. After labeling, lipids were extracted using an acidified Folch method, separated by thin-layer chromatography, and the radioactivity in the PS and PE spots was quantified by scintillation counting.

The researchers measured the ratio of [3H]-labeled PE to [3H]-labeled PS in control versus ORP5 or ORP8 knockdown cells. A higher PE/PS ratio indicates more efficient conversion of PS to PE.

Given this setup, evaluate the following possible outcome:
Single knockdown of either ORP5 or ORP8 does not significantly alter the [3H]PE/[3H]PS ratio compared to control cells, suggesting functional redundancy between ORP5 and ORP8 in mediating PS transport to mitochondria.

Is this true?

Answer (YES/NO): NO